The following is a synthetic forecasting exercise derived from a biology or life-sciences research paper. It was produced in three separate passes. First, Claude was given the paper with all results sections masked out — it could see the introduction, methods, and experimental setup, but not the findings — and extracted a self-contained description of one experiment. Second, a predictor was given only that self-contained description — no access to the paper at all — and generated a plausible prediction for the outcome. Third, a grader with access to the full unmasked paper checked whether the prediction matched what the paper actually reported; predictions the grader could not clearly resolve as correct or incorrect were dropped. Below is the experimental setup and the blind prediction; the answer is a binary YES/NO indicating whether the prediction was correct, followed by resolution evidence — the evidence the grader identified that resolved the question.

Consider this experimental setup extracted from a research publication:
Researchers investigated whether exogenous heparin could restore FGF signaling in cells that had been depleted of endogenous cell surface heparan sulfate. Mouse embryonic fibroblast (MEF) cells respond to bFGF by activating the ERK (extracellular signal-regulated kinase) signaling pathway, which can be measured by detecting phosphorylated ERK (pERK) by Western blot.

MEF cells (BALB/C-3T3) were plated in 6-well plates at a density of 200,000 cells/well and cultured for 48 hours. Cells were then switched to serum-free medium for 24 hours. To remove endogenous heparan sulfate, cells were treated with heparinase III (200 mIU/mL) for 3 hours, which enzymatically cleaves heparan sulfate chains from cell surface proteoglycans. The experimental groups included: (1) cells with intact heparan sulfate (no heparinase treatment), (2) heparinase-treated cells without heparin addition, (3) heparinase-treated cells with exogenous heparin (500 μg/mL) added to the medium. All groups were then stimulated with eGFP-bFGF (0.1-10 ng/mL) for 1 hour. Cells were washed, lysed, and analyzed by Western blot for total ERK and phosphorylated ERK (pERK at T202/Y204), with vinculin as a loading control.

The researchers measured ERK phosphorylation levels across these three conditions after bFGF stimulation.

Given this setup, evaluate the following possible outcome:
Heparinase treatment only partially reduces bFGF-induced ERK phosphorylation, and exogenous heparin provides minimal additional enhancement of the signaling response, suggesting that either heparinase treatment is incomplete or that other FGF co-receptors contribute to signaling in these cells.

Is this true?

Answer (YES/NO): NO